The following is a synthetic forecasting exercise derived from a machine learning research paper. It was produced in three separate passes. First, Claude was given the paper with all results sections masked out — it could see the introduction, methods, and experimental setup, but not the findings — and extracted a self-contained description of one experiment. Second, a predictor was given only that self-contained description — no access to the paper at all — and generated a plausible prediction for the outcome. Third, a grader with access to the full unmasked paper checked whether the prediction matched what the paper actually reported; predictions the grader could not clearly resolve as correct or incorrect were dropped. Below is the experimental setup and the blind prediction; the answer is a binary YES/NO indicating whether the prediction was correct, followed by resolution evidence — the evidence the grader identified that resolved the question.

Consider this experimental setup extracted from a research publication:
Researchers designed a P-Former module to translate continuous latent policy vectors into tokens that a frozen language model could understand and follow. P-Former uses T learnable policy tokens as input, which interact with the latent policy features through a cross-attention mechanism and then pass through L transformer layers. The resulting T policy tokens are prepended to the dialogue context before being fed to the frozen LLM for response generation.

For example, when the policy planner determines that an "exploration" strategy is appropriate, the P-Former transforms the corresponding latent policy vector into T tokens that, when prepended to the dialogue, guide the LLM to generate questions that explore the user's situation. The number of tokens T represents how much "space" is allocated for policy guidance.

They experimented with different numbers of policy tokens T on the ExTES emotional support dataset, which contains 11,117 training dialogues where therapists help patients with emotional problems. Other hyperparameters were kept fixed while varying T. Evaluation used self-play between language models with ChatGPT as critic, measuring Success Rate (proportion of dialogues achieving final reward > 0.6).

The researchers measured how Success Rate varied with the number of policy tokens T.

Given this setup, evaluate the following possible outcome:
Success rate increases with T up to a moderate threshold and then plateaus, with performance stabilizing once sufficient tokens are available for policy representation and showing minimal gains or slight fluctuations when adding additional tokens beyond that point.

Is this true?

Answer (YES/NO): NO